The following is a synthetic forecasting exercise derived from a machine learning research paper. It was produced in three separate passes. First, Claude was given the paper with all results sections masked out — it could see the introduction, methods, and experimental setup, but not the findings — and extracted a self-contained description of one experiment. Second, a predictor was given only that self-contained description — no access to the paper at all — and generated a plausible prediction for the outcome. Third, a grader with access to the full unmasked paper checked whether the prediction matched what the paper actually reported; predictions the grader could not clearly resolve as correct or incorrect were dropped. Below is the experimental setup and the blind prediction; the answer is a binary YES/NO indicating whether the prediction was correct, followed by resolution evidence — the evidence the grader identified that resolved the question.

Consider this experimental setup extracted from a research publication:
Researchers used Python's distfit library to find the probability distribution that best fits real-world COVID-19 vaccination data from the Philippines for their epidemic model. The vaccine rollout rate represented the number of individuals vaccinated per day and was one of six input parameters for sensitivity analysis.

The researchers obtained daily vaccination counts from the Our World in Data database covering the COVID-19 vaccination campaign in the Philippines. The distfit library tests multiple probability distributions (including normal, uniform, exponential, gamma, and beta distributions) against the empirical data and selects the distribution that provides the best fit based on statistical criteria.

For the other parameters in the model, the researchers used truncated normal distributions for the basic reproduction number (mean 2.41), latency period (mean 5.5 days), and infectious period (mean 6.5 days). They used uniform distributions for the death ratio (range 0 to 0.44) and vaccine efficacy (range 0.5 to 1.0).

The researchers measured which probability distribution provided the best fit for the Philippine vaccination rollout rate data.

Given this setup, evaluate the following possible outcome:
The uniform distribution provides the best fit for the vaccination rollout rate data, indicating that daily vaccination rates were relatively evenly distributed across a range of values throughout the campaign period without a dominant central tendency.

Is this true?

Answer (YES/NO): NO